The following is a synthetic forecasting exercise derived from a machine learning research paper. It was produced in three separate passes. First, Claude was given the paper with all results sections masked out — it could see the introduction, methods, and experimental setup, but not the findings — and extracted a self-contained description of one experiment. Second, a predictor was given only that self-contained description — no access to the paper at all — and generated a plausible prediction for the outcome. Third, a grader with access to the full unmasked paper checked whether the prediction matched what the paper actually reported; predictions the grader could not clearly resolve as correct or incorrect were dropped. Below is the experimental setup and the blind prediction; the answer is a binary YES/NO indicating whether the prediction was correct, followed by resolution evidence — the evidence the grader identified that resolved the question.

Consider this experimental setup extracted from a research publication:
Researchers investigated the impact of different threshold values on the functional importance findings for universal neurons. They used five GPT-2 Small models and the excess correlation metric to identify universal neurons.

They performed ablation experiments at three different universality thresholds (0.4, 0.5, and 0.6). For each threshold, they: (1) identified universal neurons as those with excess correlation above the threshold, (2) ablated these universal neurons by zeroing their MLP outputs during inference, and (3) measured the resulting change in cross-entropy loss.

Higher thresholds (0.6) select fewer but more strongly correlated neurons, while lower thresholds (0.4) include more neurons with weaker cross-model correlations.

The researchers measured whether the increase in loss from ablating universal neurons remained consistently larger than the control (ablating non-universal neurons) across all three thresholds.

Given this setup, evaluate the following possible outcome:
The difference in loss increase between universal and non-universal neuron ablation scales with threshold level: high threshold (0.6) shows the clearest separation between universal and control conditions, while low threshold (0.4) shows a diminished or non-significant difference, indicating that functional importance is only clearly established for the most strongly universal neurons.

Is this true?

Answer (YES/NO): NO